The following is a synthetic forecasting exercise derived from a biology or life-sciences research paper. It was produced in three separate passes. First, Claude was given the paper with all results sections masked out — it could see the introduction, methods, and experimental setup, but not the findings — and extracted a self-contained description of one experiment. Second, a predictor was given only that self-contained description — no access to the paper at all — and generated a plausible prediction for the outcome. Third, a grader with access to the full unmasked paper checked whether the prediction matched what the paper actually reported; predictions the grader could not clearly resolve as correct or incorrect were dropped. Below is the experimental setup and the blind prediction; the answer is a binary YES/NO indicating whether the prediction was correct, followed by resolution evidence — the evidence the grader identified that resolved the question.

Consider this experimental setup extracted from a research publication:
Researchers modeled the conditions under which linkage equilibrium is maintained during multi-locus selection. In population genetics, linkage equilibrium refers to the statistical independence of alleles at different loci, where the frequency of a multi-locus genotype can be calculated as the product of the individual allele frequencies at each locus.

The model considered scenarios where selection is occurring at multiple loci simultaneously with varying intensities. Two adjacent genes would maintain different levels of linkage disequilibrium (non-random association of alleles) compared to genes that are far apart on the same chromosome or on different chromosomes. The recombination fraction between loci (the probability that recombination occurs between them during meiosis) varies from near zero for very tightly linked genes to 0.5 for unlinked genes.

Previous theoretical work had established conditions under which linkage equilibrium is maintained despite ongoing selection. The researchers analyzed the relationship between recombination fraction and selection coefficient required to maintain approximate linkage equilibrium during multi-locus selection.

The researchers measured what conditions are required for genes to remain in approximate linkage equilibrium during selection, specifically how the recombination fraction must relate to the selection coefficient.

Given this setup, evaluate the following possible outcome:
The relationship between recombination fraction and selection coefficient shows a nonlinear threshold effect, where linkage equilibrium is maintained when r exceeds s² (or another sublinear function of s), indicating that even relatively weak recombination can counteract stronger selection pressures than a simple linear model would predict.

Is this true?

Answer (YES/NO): NO